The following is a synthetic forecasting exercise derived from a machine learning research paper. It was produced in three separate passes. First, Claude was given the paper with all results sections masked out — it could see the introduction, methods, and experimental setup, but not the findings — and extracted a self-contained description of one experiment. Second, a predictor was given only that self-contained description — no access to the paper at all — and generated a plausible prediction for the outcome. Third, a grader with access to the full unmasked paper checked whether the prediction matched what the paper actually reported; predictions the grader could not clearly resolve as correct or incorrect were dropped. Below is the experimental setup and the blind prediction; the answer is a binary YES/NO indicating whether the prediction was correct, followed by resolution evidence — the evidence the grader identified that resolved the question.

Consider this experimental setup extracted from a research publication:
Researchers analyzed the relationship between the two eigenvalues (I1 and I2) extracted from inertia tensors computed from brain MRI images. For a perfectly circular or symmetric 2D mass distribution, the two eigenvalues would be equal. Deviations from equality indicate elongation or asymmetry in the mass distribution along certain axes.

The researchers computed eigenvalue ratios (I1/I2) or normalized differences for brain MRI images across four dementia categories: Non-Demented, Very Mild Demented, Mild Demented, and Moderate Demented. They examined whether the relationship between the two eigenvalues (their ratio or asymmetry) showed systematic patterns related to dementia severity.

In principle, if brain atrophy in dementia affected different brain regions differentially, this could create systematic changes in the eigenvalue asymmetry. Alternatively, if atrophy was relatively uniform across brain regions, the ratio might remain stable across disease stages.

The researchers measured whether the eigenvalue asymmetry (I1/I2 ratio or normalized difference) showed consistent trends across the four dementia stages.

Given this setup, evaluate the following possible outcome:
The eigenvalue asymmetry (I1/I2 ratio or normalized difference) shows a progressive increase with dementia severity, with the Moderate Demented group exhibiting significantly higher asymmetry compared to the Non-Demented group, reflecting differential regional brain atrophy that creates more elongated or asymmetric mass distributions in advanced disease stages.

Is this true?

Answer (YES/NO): NO